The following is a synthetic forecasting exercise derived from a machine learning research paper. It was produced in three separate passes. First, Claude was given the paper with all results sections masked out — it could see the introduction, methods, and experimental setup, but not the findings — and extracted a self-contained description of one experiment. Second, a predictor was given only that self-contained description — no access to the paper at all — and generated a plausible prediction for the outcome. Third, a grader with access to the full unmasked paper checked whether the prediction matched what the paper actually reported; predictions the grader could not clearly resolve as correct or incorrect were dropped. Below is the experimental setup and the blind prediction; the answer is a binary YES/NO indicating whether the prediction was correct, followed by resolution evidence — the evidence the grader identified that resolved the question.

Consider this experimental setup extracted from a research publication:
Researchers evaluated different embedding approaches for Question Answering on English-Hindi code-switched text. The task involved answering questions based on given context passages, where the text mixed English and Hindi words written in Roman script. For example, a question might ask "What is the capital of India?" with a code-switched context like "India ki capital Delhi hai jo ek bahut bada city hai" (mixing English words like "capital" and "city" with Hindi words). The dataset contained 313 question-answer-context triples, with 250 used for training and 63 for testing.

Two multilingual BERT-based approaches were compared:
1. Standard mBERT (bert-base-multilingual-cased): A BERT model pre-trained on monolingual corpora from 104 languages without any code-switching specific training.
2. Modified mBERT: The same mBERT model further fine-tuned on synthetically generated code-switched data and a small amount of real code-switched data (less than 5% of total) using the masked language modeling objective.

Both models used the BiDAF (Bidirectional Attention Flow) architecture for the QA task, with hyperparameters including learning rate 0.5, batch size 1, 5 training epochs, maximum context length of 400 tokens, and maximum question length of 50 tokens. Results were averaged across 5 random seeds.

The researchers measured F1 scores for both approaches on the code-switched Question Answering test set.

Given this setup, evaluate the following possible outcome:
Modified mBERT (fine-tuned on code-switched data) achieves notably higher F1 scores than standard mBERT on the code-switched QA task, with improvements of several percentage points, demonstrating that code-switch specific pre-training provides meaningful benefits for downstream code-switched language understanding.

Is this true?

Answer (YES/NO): NO